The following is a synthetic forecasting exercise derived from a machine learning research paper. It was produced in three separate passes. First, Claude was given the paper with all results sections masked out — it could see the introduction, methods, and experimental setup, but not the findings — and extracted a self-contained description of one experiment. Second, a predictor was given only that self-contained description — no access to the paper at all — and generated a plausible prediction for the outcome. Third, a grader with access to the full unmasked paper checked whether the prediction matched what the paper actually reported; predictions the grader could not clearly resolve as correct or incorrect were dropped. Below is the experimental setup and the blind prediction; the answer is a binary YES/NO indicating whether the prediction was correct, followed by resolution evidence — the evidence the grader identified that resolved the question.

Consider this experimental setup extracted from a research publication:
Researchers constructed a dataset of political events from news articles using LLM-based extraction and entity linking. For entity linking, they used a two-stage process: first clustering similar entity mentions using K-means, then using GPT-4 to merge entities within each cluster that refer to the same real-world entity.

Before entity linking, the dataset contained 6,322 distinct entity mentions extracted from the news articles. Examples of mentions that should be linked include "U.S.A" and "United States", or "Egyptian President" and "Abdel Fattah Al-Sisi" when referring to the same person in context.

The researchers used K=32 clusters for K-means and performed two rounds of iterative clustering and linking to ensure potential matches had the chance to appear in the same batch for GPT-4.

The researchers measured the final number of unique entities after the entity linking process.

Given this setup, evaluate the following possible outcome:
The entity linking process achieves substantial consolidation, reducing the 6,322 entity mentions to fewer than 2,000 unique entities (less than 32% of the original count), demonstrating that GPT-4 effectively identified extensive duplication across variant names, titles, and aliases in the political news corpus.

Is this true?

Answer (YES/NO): NO